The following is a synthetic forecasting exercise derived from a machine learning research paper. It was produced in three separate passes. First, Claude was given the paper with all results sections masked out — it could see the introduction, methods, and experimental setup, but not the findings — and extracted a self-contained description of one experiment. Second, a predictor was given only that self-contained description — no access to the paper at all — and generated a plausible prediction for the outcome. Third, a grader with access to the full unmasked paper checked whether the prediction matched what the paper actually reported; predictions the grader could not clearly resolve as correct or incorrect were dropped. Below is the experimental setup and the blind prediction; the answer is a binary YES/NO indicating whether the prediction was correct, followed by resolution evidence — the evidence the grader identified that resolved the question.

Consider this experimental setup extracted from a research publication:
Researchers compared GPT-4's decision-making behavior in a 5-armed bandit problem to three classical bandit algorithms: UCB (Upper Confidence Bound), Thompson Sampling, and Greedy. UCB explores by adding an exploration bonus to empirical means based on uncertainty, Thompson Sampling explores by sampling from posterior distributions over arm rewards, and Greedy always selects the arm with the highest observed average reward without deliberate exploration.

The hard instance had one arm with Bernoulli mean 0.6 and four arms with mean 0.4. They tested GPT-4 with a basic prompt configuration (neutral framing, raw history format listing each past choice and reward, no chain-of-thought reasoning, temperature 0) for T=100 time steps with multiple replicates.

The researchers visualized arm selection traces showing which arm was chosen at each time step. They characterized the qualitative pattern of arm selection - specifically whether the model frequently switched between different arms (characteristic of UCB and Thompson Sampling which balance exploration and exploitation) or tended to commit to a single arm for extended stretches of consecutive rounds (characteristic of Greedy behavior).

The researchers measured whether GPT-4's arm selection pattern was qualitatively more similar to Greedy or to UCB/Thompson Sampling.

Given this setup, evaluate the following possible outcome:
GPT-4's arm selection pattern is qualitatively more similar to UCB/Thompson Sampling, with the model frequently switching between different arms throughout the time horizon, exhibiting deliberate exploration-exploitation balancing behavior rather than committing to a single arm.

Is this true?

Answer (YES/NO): NO